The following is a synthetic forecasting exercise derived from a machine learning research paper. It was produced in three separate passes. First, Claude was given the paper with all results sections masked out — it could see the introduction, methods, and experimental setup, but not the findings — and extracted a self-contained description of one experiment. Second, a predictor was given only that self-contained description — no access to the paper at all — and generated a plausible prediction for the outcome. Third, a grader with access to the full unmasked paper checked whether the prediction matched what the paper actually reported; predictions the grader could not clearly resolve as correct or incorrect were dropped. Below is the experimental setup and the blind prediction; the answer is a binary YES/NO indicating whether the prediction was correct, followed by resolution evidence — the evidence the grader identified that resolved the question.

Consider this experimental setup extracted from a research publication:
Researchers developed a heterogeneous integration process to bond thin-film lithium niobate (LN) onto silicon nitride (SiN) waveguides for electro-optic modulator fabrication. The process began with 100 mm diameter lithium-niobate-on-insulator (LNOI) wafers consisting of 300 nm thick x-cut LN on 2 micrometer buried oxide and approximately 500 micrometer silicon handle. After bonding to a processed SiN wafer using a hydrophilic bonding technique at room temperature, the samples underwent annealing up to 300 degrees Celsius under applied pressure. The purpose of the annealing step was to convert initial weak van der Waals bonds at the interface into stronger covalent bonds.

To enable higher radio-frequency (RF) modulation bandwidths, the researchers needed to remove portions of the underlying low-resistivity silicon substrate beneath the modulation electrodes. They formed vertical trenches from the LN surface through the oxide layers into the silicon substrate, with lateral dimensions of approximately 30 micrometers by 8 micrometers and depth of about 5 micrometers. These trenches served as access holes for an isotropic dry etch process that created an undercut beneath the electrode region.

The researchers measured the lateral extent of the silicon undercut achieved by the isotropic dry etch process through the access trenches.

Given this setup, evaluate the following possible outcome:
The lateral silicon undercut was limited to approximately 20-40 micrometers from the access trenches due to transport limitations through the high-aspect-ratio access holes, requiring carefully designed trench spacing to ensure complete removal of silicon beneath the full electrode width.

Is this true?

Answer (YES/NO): NO